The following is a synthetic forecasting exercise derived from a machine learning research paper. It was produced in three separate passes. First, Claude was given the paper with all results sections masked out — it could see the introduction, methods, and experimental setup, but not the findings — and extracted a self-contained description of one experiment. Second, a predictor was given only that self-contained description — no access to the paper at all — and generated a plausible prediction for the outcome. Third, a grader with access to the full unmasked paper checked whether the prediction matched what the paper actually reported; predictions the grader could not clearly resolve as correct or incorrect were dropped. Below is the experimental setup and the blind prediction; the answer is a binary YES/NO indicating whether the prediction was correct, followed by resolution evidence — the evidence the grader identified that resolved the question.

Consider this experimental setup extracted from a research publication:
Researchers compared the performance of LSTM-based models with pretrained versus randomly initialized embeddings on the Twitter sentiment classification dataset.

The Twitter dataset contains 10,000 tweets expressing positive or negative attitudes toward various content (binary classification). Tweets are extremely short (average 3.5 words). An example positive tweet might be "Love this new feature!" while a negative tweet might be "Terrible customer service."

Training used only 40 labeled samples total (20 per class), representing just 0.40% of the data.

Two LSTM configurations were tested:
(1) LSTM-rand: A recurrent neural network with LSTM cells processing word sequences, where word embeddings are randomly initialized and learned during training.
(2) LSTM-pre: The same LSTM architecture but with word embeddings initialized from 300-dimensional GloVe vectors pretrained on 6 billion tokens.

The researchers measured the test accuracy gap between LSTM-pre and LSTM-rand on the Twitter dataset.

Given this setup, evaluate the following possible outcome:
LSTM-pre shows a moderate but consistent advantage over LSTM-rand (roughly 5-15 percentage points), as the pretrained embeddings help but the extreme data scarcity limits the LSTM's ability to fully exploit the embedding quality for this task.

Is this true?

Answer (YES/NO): NO